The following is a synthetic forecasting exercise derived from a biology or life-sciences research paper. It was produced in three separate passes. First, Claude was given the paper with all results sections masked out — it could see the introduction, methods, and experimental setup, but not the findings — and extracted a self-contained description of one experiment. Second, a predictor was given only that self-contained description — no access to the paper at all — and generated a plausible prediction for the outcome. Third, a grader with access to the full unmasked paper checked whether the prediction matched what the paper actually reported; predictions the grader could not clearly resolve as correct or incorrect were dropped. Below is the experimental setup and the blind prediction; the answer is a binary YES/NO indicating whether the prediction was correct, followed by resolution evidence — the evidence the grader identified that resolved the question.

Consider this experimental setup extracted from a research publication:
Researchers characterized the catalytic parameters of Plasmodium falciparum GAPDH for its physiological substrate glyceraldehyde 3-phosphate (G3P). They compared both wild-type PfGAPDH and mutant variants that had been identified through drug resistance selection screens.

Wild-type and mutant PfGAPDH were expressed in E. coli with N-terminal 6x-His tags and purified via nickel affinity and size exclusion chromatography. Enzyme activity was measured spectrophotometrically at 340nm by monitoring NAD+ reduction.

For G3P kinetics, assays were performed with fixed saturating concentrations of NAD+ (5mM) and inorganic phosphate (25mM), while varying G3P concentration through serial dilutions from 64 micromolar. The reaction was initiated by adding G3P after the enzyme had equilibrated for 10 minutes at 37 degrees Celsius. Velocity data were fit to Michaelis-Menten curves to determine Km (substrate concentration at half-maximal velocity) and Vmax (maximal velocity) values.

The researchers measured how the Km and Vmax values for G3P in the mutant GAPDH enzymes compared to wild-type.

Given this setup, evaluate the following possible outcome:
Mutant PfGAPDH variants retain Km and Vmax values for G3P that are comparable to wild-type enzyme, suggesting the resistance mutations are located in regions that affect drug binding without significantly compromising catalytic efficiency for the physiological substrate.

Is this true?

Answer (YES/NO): NO